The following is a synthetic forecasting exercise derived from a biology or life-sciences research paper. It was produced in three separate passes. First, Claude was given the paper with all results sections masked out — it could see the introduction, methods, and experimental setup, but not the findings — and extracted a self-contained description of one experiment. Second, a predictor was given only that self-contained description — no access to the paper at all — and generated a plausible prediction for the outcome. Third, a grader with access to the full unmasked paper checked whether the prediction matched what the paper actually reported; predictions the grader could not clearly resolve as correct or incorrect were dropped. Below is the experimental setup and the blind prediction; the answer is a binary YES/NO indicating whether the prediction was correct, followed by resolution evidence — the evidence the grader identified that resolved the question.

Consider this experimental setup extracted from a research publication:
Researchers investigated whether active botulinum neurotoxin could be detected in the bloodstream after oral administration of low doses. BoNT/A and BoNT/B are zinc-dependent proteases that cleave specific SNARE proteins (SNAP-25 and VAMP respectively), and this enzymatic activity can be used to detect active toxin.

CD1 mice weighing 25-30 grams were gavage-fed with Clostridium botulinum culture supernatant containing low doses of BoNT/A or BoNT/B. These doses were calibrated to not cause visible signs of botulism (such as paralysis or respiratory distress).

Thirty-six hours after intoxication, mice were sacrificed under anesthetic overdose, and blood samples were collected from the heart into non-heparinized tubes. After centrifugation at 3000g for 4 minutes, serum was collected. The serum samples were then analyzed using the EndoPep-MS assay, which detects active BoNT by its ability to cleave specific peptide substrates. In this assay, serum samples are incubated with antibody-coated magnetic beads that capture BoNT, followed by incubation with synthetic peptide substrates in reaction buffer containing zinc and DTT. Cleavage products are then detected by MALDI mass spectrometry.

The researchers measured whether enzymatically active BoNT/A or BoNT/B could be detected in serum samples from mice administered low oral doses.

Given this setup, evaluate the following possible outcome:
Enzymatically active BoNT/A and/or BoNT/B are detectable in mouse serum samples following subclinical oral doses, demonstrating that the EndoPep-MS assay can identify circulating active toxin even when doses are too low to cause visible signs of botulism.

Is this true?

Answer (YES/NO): NO